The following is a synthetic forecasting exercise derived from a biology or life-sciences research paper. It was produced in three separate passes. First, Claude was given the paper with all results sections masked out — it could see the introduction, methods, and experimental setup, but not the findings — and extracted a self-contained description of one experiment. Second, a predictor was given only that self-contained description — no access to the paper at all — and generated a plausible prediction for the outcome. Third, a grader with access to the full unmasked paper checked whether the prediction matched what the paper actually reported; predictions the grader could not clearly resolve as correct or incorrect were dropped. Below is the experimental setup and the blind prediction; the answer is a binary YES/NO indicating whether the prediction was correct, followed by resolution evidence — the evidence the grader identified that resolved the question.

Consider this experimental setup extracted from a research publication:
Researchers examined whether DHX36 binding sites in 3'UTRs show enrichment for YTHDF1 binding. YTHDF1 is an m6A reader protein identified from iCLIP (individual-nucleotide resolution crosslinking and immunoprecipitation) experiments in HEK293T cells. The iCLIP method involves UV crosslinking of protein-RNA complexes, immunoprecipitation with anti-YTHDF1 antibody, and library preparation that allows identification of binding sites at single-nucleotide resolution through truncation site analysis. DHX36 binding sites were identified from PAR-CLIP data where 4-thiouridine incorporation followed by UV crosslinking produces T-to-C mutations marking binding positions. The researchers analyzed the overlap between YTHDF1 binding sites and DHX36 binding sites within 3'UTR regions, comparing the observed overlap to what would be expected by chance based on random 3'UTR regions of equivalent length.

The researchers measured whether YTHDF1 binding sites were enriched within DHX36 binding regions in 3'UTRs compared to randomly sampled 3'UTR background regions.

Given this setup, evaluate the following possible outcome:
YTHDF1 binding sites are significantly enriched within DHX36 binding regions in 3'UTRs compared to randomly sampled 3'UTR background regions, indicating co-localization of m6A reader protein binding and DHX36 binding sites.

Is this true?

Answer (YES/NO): YES